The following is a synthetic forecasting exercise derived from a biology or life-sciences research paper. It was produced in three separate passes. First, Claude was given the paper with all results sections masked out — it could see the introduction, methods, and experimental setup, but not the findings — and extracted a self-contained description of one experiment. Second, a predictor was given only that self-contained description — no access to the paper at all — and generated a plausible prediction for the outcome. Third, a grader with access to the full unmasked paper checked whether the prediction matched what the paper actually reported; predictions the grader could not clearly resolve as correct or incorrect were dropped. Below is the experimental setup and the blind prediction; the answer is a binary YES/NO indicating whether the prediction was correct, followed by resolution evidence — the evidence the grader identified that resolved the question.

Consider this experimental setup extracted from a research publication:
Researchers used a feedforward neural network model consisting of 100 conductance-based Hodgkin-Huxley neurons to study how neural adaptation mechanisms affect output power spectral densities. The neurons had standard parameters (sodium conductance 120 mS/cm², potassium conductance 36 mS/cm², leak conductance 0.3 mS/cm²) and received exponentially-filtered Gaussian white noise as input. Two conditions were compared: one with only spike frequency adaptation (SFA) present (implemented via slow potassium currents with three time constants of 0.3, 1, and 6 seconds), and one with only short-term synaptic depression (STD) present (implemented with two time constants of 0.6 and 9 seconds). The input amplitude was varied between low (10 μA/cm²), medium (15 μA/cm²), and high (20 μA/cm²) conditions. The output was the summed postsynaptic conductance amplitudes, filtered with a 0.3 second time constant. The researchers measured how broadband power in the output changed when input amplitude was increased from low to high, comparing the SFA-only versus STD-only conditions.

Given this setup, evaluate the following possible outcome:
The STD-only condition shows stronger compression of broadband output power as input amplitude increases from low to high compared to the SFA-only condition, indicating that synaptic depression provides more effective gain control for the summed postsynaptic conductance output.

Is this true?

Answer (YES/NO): YES